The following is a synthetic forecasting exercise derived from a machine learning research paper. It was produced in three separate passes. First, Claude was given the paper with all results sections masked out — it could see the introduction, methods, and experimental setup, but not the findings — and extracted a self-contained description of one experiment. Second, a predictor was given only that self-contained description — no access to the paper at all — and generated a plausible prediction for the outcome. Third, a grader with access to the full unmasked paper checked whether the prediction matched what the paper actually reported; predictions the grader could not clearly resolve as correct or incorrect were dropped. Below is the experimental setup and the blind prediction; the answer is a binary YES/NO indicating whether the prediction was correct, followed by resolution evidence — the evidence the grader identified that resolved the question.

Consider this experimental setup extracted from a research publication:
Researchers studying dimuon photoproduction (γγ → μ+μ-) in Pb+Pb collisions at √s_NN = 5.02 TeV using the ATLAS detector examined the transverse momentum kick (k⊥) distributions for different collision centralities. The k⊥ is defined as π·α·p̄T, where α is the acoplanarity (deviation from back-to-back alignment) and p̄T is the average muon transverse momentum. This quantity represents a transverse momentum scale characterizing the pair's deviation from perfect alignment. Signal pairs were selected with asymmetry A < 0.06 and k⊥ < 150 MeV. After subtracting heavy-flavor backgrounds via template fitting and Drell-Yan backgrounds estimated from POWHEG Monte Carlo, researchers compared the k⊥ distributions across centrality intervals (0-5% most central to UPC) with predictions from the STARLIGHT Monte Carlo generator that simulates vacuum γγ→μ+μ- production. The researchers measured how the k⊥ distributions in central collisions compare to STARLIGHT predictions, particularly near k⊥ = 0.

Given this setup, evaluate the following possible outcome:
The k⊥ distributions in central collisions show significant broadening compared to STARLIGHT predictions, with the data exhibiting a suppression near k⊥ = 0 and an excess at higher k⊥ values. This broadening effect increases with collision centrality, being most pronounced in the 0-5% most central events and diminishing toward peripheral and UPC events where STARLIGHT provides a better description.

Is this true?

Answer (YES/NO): YES